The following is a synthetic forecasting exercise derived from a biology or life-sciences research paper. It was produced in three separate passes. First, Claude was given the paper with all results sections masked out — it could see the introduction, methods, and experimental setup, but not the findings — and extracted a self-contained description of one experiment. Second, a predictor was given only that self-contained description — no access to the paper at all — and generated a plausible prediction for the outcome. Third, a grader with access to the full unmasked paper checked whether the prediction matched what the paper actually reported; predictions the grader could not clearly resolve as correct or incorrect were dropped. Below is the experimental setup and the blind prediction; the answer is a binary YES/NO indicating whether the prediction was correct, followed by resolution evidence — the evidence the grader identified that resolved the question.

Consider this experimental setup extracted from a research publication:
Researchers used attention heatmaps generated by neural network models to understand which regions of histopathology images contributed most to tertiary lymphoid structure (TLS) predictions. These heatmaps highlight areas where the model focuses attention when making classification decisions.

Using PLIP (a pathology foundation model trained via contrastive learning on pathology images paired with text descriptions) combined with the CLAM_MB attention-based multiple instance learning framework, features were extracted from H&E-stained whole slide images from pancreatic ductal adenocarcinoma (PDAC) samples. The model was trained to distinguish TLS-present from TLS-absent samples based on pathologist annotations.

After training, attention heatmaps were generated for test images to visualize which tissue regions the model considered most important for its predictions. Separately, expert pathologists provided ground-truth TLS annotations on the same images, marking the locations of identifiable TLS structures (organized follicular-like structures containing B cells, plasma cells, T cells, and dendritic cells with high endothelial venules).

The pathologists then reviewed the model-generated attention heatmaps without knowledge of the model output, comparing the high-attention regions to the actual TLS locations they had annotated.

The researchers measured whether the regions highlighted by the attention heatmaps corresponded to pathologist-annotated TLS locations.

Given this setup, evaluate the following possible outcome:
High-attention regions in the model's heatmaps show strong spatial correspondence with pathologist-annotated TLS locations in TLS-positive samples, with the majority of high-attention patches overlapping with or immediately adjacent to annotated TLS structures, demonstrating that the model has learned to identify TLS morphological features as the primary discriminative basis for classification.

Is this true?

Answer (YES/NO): YES